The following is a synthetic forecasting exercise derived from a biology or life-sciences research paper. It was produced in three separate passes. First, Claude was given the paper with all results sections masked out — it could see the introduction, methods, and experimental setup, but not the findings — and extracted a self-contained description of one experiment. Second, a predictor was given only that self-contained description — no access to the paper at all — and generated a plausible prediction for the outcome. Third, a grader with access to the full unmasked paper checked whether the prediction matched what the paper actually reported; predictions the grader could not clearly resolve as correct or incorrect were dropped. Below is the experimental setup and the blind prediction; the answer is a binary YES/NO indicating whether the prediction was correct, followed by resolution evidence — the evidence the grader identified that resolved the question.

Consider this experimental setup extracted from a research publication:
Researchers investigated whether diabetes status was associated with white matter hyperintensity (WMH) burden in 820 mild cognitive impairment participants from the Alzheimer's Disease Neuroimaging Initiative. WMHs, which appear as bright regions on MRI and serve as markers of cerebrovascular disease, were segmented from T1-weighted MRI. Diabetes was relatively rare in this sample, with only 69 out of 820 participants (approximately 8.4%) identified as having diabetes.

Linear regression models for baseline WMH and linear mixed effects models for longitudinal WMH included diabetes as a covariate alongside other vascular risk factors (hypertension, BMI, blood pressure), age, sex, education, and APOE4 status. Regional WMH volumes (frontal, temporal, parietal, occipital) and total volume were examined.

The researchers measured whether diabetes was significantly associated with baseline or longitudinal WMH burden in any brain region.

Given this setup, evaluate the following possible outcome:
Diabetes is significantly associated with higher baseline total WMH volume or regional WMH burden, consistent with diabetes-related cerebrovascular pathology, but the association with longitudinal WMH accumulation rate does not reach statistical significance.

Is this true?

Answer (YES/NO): NO